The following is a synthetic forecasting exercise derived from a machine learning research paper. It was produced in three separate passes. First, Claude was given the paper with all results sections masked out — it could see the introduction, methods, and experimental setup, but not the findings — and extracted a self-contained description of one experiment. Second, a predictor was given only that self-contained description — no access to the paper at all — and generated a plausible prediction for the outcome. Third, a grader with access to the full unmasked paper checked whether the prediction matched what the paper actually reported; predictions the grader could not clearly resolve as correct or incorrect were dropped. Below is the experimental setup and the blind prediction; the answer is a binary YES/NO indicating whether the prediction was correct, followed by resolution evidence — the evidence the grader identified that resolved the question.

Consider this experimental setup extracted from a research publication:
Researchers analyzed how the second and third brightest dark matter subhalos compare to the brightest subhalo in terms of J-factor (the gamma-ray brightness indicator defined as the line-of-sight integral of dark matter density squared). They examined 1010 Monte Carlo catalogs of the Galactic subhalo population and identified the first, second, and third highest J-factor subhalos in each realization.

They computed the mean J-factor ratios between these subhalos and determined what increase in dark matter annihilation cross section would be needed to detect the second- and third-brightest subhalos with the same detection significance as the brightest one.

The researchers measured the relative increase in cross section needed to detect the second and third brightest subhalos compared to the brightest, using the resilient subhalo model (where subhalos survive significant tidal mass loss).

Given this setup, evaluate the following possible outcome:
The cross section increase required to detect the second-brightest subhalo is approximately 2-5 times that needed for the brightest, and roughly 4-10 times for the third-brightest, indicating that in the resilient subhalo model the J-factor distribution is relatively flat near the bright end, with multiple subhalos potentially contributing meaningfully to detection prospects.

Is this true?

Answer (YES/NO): NO